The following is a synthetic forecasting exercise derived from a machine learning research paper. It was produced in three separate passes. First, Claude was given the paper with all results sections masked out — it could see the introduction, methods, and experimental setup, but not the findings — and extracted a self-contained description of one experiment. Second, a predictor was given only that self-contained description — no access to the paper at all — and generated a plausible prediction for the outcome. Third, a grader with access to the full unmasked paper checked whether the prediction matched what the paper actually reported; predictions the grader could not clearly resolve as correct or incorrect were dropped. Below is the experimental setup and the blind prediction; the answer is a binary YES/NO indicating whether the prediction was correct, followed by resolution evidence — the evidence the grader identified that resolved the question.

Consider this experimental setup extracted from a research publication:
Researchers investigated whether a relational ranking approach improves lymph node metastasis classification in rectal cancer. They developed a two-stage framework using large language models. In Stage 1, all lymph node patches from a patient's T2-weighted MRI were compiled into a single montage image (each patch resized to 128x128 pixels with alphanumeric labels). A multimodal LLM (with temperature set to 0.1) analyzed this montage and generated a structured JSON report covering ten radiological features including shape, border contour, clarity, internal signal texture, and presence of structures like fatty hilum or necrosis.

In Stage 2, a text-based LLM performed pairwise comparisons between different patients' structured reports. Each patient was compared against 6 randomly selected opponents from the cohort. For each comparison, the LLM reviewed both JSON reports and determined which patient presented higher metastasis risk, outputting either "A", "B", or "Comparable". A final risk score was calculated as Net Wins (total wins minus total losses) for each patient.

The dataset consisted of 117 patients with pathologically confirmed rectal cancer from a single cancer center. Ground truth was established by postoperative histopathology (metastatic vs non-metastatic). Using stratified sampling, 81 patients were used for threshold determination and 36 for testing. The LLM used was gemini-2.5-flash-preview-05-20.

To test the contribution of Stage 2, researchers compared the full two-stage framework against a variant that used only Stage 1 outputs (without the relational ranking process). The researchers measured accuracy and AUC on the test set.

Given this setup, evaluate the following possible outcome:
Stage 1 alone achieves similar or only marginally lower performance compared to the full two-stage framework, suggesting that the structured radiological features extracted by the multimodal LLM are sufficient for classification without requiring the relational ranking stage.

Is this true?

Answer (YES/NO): NO